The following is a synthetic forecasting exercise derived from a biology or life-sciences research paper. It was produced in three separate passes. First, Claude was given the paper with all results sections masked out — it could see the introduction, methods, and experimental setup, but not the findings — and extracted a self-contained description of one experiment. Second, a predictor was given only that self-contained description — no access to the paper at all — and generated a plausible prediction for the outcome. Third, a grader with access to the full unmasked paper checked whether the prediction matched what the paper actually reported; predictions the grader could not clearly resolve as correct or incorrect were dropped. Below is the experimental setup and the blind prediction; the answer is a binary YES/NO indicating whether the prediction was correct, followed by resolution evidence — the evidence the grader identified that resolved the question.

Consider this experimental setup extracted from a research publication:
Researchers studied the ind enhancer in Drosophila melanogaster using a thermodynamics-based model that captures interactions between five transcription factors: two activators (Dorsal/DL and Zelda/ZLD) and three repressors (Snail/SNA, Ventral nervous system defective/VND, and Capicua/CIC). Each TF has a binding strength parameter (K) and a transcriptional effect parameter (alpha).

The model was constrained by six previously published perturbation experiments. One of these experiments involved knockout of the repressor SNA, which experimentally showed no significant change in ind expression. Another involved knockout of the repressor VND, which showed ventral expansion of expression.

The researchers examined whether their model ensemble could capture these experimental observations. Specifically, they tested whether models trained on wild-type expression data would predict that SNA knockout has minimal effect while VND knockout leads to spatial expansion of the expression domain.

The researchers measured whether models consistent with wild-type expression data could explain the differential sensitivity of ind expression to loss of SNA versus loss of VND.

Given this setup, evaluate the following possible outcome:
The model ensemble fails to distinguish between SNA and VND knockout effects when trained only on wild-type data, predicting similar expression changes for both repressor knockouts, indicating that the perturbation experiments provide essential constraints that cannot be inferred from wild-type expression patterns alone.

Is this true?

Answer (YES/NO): NO